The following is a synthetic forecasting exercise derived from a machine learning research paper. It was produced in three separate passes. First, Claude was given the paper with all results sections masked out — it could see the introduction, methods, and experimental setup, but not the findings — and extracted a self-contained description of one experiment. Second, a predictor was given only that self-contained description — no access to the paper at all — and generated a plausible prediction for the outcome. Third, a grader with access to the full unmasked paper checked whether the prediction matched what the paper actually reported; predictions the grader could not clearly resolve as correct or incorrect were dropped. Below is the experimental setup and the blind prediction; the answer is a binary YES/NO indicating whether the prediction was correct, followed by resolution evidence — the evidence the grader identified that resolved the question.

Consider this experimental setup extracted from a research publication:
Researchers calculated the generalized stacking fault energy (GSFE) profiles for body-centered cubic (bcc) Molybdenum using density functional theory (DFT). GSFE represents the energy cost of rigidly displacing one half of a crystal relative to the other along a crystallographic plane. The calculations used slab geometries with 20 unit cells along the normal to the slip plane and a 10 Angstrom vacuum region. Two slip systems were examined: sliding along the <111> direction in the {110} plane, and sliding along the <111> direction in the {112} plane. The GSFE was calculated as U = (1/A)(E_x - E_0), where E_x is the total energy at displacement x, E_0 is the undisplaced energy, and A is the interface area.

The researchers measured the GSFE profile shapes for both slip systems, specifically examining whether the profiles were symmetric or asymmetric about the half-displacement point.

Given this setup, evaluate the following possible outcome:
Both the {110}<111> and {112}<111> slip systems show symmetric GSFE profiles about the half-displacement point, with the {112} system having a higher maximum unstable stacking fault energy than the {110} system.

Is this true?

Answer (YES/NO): NO